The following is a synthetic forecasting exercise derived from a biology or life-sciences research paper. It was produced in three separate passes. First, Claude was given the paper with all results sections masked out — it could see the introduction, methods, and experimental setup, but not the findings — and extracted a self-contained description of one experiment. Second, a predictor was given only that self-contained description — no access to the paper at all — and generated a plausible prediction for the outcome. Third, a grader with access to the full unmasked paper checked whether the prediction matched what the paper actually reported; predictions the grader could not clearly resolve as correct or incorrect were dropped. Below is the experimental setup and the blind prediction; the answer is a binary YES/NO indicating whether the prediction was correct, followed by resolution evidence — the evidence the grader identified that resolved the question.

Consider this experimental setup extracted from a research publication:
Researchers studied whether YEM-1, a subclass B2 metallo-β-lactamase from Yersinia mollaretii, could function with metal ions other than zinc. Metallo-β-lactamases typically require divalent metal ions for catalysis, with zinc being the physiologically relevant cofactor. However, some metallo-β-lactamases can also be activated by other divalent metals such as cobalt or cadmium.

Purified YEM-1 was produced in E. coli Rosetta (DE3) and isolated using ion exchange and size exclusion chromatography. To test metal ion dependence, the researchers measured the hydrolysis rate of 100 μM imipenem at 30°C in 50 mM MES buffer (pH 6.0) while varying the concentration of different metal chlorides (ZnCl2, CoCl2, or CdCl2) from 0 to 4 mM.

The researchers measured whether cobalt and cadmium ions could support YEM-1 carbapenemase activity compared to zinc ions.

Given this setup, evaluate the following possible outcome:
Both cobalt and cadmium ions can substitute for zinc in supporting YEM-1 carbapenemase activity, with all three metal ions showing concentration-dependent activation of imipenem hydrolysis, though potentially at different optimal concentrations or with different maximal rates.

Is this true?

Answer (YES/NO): NO